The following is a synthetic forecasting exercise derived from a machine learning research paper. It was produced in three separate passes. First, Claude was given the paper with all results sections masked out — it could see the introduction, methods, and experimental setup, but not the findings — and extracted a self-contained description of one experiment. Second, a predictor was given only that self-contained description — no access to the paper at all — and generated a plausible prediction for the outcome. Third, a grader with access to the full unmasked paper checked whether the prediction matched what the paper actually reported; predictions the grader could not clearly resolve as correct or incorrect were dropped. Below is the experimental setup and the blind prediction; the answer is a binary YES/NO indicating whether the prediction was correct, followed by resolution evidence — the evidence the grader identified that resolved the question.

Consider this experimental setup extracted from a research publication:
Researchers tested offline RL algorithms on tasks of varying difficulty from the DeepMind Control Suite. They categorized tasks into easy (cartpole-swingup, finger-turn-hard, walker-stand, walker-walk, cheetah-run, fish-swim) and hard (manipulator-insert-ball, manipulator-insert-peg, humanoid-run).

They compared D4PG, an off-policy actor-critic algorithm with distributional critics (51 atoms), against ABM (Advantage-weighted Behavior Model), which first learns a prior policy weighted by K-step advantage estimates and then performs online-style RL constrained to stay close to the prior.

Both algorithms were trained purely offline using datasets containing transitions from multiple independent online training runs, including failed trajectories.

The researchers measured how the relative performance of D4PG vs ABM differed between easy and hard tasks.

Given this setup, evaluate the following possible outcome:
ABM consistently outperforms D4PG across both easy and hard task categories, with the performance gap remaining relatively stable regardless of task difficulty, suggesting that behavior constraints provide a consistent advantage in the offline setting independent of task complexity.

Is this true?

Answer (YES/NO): NO